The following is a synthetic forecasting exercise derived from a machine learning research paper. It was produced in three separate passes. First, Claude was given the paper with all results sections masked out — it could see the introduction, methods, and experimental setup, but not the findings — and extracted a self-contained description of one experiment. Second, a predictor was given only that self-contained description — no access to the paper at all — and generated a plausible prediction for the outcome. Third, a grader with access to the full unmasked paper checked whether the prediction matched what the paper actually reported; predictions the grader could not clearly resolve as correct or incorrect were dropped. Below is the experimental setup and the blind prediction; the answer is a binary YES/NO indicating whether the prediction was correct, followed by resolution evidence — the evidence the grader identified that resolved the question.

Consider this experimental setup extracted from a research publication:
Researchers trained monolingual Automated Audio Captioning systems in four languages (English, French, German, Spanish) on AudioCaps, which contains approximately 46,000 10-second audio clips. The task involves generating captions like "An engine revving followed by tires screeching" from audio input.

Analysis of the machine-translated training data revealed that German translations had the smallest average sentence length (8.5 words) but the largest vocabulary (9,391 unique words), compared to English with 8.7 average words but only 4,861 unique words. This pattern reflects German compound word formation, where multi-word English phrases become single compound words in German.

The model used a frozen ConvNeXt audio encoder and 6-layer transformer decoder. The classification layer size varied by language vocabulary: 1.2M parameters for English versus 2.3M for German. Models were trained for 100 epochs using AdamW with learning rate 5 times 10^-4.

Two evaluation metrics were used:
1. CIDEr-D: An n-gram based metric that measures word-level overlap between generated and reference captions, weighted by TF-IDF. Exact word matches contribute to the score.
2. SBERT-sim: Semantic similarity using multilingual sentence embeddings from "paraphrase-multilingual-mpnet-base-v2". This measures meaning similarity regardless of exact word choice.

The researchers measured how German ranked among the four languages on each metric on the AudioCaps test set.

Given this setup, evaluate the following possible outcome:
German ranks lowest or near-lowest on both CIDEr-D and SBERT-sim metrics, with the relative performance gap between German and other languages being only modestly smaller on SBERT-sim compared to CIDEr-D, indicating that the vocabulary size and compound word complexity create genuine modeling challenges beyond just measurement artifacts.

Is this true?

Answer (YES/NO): NO